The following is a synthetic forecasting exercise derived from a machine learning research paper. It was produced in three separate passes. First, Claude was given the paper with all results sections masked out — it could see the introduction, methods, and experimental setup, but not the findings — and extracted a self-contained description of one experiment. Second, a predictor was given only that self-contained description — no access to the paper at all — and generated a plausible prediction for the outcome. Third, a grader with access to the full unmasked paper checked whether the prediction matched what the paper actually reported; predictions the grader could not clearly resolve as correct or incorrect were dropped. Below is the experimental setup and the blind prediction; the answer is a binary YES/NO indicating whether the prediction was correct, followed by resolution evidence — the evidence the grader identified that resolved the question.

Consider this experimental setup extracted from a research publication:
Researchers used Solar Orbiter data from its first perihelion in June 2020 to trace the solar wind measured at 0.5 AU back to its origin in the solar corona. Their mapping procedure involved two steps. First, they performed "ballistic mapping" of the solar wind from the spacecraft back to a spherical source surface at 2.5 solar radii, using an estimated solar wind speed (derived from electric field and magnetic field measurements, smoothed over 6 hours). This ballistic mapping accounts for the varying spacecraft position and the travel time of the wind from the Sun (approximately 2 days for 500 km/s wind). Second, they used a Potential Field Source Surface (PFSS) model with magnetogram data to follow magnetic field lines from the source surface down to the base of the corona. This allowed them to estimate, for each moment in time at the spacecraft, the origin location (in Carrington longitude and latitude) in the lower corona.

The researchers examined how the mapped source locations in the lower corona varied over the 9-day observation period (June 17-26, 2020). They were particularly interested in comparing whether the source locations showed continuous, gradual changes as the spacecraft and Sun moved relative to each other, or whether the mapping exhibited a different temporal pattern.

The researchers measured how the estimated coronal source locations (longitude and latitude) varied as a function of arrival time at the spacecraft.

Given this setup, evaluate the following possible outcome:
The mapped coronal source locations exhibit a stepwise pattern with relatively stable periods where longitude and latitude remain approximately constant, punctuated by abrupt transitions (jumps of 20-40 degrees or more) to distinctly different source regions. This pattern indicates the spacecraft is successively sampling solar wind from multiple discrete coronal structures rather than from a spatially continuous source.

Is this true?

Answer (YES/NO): YES